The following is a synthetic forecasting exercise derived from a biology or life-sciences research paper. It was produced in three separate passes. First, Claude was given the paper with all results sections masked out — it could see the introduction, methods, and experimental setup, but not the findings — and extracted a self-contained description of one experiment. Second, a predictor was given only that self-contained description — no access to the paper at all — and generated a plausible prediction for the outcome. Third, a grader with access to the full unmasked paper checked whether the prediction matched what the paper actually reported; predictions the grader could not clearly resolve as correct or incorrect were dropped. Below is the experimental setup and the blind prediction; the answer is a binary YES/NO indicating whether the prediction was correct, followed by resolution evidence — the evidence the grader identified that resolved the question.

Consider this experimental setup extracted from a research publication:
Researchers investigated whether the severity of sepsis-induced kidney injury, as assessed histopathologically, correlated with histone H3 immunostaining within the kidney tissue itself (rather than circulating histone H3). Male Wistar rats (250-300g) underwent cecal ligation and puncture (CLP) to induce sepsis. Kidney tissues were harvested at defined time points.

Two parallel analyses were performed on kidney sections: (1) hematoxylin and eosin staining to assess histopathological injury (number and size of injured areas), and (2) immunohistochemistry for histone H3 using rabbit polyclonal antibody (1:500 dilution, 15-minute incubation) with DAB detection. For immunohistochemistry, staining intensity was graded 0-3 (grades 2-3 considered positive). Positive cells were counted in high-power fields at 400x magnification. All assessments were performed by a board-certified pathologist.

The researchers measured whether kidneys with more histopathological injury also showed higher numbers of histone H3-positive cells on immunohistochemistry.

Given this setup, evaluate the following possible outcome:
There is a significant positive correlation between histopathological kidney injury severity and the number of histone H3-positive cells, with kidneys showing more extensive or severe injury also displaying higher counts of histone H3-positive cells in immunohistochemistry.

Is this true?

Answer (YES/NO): NO